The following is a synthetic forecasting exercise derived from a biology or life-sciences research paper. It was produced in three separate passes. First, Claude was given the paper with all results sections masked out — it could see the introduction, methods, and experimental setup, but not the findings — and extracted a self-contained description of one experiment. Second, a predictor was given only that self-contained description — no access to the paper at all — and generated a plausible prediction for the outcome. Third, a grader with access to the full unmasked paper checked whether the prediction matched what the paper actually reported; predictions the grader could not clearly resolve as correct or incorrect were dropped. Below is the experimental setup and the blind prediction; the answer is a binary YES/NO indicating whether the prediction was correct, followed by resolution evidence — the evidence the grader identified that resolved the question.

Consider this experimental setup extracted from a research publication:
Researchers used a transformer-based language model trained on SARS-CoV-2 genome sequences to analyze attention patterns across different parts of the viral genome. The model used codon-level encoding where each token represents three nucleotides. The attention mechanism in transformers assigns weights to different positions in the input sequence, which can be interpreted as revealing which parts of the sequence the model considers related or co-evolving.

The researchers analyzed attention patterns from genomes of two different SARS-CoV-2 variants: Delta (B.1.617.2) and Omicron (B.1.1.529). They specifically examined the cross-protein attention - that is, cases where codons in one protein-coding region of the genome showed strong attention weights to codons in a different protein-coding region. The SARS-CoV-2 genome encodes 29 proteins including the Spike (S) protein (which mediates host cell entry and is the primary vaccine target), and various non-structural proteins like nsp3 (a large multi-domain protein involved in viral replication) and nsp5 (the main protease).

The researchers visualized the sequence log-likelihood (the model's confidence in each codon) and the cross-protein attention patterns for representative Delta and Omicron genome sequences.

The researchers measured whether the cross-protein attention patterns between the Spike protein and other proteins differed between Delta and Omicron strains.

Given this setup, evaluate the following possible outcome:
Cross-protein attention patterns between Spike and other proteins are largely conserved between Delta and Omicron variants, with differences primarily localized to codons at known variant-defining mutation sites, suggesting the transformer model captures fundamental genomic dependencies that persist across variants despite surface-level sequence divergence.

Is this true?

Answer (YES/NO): NO